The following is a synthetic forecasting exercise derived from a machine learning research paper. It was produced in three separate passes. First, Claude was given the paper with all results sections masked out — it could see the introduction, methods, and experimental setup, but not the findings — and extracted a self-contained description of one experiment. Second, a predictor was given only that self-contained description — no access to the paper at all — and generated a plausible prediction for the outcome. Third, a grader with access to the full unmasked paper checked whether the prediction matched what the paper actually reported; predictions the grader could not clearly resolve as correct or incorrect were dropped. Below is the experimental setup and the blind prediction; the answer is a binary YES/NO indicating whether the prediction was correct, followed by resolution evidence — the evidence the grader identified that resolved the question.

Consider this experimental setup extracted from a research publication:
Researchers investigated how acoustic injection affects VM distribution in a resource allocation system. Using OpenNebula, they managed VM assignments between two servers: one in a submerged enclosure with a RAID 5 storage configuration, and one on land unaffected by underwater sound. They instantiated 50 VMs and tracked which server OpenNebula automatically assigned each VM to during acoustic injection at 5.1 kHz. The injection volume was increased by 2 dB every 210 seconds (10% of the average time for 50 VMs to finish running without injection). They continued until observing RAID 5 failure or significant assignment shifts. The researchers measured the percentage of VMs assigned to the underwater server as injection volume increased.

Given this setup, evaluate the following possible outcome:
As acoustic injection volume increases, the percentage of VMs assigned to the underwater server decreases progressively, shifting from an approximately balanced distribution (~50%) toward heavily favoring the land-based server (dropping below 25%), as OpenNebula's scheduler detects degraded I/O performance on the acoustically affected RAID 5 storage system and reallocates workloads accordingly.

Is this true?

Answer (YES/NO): YES